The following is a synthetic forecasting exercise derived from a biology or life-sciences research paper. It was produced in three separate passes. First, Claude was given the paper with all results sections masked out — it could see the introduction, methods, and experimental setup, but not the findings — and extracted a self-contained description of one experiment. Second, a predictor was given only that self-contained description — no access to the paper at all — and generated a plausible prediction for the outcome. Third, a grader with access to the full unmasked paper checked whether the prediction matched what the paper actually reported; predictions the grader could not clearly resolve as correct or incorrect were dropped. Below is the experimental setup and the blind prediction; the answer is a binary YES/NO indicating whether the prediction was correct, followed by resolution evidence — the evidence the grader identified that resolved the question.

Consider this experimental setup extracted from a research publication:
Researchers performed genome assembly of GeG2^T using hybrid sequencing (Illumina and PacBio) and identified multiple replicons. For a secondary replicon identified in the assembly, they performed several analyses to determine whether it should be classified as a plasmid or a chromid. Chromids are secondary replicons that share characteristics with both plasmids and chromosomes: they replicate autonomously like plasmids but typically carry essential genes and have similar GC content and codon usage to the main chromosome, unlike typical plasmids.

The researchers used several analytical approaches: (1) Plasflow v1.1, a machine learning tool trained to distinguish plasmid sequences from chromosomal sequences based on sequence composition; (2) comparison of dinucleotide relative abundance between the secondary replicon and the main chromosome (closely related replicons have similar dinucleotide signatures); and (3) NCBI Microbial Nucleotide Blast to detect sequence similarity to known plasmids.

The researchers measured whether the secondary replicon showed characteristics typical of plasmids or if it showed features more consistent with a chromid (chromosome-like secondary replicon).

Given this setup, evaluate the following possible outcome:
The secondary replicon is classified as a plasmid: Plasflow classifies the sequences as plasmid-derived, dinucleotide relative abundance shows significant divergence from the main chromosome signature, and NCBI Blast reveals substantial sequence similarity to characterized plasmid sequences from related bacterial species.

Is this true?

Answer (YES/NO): NO